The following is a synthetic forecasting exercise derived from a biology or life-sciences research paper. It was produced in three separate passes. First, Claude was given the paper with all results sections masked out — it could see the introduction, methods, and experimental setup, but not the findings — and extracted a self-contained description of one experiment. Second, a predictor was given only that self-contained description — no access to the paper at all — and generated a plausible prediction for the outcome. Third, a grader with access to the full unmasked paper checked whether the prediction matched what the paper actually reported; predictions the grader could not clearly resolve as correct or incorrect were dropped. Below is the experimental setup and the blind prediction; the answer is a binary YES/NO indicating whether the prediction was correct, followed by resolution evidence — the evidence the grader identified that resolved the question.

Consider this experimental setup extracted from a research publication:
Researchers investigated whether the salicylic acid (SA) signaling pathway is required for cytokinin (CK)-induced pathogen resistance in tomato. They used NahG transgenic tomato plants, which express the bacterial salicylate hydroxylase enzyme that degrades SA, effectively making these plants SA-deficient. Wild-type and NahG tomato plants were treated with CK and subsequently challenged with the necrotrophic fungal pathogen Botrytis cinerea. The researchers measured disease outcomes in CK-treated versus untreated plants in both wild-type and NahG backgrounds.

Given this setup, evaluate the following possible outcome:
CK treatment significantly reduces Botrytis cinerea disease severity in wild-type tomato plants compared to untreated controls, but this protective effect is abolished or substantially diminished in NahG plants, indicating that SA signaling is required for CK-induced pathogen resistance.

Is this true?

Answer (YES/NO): YES